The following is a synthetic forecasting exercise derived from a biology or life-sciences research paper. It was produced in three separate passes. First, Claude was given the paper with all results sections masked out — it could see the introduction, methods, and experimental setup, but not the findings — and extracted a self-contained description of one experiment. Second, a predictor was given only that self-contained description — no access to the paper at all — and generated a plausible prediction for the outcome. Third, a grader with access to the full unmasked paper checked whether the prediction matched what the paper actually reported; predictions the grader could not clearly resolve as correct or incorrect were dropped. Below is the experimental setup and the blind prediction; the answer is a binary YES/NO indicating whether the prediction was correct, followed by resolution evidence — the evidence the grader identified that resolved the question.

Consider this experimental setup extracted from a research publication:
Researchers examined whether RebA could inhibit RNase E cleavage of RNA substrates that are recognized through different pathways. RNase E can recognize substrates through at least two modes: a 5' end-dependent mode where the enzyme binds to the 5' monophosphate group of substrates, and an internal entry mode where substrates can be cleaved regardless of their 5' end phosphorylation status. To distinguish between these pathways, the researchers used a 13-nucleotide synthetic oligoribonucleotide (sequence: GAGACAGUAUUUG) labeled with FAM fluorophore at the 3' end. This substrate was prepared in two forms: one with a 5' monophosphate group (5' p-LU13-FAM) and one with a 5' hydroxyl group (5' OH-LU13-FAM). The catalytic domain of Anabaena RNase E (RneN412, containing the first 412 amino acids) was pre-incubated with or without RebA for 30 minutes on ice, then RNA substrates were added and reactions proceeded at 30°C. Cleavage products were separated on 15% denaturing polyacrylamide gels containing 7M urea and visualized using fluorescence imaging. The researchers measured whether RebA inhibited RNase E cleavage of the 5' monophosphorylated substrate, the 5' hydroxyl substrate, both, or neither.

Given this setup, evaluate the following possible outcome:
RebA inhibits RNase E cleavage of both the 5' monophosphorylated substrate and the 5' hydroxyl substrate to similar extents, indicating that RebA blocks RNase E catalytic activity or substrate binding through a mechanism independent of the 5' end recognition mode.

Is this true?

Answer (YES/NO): YES